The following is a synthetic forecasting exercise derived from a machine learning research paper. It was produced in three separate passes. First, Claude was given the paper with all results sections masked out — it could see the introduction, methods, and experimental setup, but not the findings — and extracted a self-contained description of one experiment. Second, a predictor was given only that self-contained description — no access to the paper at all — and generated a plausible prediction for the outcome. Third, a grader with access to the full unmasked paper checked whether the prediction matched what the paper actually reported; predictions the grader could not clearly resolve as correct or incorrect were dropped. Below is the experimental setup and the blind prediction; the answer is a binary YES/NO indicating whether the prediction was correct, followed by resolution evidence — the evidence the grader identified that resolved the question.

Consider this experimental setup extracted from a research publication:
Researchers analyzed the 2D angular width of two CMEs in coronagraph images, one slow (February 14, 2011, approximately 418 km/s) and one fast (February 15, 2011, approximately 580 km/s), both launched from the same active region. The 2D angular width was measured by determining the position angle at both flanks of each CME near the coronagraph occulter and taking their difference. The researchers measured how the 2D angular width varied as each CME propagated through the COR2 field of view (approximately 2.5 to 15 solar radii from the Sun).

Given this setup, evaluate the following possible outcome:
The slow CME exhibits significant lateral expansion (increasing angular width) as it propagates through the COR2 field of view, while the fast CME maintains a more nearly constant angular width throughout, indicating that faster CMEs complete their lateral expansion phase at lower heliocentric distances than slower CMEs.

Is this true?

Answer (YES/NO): NO